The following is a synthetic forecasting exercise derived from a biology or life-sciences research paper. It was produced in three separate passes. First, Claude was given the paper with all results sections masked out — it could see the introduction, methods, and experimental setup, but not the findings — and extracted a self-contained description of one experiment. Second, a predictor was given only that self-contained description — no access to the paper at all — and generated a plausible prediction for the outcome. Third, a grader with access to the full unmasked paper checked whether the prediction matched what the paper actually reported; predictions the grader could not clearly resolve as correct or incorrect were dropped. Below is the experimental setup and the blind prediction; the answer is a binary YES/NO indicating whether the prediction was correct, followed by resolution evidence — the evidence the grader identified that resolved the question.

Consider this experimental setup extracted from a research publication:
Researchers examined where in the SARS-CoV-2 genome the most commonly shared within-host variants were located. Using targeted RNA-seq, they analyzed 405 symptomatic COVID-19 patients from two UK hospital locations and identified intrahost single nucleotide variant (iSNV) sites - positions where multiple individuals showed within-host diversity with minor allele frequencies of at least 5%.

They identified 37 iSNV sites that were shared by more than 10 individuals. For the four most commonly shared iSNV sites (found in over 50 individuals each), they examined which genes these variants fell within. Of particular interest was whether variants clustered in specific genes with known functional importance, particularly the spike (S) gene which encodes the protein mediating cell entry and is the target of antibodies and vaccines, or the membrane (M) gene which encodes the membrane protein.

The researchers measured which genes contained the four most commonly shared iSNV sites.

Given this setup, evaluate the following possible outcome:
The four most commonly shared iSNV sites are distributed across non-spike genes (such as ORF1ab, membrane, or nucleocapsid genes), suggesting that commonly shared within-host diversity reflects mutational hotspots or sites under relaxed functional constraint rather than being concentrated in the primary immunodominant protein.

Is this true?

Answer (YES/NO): NO